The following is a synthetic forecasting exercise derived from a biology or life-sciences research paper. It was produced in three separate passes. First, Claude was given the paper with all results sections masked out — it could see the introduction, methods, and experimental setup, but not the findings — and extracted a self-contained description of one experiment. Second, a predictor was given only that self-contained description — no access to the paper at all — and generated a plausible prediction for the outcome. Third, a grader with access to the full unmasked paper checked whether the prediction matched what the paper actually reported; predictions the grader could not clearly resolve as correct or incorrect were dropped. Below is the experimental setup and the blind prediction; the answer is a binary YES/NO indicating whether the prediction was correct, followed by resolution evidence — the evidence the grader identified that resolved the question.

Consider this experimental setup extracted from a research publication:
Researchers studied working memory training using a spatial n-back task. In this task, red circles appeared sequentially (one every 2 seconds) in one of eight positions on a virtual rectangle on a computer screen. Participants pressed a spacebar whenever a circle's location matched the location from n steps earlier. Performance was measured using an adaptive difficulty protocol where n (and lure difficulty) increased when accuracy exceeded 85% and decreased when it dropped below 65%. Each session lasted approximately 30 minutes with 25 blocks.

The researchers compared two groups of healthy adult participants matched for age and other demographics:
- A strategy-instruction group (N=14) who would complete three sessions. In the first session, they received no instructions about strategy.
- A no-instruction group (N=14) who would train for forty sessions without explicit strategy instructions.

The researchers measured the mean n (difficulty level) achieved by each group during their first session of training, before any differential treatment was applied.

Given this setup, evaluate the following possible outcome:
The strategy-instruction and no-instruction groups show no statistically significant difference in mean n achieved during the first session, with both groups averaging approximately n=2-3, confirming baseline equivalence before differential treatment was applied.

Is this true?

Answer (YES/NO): YES